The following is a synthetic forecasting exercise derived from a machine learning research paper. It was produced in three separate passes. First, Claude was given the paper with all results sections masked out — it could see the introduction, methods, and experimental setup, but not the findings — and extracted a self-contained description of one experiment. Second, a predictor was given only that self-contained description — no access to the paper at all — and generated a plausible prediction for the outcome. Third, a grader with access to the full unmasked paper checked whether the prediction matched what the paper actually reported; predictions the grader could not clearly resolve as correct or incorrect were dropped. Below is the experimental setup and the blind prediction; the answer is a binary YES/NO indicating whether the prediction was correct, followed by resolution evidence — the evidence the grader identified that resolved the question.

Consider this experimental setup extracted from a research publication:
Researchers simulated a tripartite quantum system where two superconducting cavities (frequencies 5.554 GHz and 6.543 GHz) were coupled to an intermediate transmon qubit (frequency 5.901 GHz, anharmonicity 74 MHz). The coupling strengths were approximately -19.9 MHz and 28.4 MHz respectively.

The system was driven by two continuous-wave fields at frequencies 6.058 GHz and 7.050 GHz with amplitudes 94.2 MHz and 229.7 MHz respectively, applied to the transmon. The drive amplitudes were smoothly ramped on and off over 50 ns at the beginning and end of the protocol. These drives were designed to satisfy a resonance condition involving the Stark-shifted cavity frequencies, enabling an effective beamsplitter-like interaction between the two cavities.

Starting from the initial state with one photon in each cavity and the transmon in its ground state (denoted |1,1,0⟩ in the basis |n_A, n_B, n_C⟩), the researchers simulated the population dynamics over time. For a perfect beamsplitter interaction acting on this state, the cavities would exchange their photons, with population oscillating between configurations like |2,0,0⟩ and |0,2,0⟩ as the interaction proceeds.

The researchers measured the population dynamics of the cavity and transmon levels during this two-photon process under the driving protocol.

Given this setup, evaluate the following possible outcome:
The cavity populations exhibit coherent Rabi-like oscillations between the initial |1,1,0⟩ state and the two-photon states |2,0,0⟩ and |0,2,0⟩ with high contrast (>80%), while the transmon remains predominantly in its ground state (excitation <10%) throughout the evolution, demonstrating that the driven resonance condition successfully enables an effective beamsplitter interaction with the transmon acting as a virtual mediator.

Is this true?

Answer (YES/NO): NO